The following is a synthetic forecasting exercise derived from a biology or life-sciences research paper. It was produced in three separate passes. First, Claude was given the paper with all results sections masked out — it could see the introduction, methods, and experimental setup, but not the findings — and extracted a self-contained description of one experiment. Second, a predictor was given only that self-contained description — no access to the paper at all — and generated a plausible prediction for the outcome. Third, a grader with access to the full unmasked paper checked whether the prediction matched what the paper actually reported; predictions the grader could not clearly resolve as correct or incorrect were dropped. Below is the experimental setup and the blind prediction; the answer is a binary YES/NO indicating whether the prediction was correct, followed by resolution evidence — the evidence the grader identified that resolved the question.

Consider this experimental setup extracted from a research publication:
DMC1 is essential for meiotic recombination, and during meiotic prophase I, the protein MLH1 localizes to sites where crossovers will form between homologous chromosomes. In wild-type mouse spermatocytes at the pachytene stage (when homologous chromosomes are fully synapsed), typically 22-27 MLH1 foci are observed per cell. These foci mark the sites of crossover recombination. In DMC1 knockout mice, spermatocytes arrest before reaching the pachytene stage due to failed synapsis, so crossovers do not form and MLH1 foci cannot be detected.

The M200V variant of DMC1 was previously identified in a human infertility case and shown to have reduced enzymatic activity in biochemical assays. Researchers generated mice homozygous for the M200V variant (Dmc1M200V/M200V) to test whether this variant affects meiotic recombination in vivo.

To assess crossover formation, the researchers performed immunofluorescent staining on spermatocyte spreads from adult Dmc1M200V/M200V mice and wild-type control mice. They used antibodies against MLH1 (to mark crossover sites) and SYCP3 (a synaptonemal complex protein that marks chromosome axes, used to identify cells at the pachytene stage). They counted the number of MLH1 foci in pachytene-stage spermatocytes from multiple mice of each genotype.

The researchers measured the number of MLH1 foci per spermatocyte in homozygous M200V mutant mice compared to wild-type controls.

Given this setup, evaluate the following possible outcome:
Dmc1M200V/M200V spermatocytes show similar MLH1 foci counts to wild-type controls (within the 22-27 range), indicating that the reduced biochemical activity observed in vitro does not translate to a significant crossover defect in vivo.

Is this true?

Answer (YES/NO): NO